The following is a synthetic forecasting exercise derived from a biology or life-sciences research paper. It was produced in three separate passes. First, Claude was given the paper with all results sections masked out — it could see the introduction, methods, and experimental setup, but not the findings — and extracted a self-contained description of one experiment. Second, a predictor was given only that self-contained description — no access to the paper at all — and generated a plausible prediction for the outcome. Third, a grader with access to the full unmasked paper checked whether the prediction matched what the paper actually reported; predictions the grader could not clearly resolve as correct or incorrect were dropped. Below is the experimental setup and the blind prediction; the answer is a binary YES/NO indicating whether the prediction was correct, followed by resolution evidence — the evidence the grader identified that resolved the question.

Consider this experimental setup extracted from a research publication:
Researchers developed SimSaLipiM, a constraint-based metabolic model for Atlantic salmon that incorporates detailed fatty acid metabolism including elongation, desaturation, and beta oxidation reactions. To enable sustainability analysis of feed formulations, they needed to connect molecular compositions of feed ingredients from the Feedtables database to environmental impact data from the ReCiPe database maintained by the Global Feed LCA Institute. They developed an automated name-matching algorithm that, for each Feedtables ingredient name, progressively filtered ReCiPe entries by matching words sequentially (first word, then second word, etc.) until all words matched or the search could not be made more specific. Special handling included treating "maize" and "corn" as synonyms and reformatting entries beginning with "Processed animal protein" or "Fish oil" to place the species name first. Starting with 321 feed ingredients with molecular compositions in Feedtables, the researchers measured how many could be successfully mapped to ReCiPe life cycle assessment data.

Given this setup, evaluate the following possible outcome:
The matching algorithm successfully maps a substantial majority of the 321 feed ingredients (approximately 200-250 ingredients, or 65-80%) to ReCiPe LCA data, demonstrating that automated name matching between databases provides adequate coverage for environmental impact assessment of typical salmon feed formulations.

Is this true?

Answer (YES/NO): NO